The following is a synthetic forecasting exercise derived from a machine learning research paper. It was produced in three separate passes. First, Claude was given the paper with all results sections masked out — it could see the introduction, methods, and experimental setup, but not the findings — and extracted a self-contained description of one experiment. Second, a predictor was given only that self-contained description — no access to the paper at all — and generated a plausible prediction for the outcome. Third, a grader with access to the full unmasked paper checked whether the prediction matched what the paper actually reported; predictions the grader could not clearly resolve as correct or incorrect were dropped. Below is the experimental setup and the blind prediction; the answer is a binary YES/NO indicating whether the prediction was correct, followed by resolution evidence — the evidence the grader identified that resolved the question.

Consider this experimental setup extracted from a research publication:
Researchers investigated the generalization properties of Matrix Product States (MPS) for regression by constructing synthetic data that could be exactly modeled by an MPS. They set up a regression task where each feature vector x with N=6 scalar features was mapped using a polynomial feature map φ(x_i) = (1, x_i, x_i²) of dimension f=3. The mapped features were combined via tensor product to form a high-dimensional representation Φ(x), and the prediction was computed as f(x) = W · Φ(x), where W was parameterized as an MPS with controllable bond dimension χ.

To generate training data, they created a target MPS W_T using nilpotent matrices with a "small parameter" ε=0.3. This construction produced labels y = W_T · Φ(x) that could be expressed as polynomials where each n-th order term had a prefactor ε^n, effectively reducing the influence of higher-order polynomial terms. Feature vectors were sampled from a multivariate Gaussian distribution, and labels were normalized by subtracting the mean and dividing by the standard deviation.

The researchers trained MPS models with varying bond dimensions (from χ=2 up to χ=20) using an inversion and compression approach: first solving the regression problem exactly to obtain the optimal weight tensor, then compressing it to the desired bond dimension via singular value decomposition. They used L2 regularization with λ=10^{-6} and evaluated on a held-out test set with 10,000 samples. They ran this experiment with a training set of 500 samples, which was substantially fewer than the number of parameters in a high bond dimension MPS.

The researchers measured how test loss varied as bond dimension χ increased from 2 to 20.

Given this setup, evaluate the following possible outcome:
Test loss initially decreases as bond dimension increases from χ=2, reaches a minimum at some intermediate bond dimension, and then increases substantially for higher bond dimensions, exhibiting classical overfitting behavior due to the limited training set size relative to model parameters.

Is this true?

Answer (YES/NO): YES